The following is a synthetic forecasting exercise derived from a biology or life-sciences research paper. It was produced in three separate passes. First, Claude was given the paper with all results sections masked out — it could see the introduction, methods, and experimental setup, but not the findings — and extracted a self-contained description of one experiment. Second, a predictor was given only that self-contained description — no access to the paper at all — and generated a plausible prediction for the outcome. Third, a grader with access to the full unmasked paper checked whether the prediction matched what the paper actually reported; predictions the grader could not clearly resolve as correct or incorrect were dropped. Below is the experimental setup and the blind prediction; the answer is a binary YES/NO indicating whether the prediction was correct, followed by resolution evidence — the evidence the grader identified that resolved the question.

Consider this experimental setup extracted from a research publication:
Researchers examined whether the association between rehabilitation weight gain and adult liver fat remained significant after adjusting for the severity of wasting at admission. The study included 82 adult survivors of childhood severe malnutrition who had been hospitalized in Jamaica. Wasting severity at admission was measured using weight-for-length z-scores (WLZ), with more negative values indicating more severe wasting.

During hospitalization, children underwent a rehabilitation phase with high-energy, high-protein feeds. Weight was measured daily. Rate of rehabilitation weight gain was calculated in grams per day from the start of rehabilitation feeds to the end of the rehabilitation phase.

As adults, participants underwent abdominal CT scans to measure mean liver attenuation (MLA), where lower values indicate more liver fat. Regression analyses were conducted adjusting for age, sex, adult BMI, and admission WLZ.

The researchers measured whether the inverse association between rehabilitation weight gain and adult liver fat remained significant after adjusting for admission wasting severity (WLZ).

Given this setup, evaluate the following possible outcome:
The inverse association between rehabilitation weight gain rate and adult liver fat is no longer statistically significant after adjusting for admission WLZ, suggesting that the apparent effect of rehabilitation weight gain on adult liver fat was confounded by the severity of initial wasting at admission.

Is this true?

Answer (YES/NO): NO